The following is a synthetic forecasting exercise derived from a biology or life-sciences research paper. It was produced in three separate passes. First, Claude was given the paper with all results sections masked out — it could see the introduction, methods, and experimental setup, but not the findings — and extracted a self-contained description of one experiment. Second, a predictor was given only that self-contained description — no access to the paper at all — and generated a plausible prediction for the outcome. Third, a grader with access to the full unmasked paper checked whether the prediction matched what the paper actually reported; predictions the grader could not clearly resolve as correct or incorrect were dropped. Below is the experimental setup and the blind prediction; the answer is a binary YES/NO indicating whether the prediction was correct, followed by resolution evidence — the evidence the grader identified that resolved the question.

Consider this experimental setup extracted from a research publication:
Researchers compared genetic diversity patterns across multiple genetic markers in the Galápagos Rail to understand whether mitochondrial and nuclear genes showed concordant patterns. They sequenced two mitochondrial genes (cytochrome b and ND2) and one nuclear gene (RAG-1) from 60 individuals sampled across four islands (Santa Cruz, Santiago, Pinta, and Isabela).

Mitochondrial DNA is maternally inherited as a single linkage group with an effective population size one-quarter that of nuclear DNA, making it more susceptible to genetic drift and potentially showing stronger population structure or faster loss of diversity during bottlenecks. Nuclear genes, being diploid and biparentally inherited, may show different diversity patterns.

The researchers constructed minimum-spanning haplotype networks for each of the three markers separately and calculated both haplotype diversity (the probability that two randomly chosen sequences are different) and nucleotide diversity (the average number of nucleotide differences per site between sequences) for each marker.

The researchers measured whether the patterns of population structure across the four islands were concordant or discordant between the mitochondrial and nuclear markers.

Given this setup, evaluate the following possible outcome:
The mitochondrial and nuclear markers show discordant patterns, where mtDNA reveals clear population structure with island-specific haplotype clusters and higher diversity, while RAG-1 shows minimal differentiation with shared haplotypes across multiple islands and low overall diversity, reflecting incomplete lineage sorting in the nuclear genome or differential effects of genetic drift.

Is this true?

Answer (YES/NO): NO